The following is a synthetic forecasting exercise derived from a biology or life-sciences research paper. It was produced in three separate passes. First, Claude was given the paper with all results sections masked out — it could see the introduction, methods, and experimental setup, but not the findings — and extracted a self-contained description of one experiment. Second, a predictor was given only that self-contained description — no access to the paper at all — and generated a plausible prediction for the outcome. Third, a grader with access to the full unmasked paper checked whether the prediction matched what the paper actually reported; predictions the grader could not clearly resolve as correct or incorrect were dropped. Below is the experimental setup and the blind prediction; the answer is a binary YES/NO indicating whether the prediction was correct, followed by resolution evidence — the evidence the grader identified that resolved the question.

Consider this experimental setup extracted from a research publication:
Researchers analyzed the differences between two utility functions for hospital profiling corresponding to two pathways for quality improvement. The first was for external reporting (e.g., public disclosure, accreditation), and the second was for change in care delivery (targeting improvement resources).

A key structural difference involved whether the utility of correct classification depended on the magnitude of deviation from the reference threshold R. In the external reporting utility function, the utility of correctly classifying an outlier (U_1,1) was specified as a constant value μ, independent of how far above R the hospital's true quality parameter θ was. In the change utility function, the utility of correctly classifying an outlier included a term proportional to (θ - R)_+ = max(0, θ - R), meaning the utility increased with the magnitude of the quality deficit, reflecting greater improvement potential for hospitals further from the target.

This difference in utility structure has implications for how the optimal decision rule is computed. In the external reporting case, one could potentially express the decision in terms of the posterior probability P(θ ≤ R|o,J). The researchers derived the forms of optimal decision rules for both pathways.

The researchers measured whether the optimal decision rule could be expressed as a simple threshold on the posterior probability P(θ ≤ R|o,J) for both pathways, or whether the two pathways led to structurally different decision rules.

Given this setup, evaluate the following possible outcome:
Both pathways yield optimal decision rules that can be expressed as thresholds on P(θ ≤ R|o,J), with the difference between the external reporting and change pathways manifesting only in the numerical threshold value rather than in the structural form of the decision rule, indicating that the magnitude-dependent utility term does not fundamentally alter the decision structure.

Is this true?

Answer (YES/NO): NO